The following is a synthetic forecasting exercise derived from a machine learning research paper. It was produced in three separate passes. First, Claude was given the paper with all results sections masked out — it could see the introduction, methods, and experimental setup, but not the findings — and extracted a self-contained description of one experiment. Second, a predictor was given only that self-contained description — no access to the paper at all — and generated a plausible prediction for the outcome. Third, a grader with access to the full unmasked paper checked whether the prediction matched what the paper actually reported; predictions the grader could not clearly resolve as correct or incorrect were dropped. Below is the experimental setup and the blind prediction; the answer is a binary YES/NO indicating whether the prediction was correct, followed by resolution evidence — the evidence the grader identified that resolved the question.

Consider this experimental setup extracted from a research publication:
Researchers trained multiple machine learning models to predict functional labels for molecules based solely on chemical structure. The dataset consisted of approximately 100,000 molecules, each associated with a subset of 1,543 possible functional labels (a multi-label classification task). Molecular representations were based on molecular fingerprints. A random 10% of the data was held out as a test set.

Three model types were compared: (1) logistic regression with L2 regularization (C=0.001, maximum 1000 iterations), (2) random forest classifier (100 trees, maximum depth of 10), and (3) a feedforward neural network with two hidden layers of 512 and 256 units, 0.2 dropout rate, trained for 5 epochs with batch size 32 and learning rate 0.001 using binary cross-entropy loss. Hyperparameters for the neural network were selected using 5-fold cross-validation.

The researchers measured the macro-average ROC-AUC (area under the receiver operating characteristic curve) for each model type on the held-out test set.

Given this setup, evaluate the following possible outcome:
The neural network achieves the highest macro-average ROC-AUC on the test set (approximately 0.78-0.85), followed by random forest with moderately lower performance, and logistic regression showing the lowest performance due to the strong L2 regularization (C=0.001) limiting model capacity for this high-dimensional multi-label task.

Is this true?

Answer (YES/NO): NO